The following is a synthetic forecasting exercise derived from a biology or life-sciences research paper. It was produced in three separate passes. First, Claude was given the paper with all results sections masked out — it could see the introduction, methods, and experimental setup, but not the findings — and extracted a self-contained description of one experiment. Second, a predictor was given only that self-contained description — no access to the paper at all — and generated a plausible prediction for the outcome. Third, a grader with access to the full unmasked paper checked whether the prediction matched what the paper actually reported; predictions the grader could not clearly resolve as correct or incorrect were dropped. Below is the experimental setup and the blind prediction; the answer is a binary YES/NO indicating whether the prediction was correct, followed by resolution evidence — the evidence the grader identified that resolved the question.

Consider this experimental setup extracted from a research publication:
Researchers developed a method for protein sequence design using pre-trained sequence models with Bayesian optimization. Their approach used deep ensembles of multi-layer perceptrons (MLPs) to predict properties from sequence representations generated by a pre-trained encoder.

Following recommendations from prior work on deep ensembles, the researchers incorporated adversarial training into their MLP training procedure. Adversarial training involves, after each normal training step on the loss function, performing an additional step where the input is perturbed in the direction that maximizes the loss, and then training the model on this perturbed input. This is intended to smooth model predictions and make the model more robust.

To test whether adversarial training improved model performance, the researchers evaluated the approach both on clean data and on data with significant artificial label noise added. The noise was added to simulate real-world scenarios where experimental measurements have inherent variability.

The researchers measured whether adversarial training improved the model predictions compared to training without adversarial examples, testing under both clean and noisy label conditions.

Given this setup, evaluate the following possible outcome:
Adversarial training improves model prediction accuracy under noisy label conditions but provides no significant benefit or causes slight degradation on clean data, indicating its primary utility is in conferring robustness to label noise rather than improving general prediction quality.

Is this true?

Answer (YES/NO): NO